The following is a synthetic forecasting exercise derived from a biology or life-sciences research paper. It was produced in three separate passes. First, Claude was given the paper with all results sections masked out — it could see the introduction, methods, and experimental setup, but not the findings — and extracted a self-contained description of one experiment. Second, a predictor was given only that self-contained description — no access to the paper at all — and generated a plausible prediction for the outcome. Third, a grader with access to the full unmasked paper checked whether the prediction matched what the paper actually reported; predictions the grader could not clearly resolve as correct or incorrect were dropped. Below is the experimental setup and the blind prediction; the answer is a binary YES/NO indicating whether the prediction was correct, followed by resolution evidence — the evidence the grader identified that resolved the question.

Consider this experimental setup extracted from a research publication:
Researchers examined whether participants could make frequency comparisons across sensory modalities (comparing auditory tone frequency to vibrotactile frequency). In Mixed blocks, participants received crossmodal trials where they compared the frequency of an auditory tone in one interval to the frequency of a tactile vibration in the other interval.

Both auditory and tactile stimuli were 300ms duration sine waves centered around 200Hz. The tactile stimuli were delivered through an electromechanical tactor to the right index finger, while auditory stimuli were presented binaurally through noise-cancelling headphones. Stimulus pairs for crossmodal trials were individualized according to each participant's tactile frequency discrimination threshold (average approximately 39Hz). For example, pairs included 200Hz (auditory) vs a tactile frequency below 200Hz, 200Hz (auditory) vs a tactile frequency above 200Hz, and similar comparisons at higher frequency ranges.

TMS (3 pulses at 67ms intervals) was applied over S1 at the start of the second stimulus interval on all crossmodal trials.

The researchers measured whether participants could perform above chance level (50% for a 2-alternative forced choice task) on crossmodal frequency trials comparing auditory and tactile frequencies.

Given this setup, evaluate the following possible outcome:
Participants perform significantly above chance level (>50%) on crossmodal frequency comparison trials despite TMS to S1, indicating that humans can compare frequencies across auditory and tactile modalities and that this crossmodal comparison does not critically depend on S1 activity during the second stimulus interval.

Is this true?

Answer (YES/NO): YES